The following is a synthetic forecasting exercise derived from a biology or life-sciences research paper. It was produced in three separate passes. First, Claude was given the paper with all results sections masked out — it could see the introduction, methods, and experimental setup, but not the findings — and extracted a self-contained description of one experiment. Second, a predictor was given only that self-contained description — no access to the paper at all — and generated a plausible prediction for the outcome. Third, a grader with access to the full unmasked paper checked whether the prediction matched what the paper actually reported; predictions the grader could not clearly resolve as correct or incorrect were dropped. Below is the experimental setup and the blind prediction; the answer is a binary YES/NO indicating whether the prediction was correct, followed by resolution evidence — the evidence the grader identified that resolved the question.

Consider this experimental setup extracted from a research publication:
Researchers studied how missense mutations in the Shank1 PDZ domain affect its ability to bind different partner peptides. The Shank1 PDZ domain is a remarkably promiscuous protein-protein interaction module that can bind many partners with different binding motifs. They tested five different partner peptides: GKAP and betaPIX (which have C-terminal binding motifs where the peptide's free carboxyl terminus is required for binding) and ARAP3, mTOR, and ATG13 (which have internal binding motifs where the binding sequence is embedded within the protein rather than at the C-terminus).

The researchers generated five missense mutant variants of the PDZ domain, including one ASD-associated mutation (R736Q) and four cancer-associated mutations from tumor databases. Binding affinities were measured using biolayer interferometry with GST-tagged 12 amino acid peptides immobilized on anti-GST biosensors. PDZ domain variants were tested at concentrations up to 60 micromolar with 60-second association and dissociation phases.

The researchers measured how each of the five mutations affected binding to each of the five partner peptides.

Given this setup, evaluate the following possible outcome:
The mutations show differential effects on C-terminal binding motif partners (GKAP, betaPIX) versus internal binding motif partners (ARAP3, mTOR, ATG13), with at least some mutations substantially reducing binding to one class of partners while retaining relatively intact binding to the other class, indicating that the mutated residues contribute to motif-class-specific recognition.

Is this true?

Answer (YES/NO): NO